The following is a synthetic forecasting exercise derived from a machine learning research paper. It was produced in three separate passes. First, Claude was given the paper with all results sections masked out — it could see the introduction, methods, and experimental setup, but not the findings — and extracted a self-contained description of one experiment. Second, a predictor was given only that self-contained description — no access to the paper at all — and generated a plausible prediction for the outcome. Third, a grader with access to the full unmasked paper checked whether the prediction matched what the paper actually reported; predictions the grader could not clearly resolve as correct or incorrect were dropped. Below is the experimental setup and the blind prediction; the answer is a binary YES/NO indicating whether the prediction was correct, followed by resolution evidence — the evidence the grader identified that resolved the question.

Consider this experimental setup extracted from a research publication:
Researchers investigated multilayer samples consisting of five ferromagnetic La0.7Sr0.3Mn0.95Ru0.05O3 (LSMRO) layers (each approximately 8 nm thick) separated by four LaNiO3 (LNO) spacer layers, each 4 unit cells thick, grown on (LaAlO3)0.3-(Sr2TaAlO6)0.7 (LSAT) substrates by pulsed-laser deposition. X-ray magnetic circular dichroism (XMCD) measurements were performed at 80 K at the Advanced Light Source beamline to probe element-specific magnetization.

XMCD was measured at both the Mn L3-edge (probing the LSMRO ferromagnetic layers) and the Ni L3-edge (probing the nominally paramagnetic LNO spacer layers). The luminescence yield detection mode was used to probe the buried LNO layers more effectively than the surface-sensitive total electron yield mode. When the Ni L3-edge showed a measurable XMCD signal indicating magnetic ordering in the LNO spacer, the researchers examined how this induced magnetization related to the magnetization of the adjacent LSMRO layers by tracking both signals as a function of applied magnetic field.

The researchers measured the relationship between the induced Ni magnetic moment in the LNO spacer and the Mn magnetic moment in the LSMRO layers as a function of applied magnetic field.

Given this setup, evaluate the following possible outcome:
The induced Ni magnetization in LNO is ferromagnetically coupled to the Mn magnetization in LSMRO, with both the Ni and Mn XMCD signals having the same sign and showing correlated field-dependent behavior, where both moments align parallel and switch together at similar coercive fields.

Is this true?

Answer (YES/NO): YES